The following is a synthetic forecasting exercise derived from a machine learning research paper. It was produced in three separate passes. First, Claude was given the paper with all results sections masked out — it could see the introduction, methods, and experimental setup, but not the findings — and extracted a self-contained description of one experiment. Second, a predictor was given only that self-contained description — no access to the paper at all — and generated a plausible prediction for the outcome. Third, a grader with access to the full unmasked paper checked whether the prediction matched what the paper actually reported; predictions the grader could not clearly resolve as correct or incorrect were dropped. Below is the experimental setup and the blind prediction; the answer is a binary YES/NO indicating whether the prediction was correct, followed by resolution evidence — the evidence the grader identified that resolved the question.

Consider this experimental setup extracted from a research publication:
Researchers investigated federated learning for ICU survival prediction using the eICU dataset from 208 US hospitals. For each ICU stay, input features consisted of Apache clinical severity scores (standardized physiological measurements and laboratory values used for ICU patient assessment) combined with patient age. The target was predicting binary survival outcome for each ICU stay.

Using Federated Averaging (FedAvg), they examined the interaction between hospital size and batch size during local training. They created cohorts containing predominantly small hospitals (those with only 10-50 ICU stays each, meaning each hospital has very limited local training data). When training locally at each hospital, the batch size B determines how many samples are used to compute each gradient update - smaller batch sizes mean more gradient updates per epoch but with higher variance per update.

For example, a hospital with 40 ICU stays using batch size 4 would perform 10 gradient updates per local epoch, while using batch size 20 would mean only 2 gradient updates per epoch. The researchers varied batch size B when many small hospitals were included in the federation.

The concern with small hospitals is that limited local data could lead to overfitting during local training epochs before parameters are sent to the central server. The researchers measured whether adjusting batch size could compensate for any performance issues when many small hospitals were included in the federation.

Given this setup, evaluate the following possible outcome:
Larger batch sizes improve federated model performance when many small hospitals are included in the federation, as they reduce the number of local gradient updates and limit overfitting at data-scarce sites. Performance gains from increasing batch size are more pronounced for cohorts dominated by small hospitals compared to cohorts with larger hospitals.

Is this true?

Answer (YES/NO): NO